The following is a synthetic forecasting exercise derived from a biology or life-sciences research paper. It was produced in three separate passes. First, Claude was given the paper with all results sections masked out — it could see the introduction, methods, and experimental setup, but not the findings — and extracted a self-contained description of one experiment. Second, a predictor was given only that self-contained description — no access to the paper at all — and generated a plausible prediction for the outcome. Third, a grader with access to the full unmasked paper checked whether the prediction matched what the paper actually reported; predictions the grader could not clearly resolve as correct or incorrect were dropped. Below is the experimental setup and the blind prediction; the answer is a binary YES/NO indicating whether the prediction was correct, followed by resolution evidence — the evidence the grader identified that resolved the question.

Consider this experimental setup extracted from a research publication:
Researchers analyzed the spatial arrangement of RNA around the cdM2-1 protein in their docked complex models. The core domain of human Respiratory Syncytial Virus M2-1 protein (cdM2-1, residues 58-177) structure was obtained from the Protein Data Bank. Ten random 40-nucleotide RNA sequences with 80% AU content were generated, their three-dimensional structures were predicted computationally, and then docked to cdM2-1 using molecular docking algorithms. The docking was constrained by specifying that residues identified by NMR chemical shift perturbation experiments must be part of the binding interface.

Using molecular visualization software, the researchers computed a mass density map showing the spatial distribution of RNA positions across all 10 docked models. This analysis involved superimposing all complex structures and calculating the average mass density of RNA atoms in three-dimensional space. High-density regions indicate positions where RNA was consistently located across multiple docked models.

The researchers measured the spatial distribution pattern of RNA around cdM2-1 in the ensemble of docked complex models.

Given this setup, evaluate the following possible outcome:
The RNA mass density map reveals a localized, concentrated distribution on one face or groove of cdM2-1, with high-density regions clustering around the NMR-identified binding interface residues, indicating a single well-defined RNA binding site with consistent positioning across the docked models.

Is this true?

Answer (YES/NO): NO